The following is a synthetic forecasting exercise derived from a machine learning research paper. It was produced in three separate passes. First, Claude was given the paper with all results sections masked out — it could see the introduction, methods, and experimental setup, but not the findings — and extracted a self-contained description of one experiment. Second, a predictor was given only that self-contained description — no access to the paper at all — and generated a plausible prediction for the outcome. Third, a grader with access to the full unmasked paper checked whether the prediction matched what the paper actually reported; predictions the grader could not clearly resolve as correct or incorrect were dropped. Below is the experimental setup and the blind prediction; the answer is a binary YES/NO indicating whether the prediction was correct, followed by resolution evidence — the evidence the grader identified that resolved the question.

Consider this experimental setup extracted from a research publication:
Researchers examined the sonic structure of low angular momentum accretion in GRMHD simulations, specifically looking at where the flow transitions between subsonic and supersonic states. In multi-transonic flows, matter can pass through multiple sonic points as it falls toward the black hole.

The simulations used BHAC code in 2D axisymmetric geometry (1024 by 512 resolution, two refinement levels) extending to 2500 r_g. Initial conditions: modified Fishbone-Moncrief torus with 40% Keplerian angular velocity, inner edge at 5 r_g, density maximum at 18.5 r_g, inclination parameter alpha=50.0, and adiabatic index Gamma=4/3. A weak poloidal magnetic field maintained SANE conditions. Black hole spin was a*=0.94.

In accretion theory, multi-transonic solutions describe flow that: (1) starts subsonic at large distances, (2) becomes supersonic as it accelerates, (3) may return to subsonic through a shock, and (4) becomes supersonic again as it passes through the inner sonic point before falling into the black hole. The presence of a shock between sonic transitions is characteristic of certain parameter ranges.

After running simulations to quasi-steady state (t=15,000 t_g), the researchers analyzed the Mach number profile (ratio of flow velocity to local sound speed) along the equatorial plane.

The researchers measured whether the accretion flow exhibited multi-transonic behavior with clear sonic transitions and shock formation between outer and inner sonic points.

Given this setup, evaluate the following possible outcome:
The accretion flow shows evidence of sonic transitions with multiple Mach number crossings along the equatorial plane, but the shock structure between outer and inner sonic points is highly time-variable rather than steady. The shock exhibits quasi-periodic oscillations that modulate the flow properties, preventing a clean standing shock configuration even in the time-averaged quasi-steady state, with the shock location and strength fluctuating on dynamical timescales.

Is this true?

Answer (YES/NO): NO